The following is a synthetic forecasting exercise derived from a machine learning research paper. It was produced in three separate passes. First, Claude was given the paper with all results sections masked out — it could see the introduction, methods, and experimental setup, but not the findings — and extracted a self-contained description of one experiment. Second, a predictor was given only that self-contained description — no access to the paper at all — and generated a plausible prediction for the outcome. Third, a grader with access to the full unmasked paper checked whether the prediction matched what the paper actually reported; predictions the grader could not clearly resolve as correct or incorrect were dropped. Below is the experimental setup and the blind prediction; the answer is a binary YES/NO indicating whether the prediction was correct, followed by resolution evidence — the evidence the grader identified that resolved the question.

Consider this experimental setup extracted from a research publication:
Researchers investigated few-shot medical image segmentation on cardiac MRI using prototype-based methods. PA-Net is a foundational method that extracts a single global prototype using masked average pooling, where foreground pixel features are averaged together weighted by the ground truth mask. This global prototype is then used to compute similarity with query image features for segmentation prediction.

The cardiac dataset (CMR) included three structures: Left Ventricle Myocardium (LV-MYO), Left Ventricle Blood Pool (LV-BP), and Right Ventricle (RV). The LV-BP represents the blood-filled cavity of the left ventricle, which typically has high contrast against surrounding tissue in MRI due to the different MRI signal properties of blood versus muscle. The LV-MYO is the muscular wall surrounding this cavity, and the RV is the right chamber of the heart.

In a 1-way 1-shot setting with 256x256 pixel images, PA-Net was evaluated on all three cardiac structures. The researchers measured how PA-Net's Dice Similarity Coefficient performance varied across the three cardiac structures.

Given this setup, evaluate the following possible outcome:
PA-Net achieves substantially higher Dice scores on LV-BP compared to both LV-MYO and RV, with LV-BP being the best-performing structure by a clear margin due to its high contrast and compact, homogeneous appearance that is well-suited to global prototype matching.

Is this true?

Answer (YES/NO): YES